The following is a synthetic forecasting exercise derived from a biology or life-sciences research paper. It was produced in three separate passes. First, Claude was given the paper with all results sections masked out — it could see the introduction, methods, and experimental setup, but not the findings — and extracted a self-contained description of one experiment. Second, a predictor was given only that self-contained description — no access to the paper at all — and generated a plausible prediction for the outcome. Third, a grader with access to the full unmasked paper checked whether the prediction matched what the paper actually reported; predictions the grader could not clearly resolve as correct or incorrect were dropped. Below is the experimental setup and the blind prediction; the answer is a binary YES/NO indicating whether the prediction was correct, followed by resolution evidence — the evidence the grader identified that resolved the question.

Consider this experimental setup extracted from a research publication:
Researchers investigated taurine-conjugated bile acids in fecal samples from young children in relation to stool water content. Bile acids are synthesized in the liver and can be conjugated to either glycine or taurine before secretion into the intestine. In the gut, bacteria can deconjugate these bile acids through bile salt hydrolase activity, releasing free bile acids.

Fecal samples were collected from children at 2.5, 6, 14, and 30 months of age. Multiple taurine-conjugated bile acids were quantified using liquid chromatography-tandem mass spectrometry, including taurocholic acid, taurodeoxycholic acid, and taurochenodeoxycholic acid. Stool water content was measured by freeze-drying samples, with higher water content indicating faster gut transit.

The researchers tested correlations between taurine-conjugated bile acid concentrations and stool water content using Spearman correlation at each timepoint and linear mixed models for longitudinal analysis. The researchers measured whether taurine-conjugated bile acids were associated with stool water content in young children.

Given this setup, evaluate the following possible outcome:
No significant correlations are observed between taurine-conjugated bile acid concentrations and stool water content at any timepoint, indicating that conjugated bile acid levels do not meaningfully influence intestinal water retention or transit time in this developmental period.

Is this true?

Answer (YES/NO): NO